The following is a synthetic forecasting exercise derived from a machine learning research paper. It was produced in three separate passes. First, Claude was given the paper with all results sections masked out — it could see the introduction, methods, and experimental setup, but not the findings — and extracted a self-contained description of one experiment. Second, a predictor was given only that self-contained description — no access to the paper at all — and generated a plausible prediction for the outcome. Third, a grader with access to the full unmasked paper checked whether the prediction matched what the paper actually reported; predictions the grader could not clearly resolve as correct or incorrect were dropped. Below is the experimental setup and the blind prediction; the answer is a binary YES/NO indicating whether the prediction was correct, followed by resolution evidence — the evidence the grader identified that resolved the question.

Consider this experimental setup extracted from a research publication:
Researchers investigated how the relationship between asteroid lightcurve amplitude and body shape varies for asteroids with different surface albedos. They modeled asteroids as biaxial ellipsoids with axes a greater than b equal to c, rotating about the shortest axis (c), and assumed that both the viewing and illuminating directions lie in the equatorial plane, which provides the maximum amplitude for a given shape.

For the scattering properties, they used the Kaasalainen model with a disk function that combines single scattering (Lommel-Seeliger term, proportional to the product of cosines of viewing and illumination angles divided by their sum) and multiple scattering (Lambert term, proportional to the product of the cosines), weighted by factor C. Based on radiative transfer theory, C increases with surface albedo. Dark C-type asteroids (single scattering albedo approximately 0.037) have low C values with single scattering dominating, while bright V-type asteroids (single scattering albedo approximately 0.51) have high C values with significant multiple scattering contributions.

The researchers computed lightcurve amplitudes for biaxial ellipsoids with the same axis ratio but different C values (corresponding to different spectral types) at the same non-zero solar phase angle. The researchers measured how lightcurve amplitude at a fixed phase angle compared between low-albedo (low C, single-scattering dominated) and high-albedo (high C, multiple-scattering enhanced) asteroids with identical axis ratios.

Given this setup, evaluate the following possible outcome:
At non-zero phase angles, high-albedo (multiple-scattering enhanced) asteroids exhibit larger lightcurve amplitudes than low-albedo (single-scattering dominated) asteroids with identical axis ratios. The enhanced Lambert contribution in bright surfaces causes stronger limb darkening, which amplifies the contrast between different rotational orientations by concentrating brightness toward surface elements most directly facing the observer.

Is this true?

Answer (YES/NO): YES